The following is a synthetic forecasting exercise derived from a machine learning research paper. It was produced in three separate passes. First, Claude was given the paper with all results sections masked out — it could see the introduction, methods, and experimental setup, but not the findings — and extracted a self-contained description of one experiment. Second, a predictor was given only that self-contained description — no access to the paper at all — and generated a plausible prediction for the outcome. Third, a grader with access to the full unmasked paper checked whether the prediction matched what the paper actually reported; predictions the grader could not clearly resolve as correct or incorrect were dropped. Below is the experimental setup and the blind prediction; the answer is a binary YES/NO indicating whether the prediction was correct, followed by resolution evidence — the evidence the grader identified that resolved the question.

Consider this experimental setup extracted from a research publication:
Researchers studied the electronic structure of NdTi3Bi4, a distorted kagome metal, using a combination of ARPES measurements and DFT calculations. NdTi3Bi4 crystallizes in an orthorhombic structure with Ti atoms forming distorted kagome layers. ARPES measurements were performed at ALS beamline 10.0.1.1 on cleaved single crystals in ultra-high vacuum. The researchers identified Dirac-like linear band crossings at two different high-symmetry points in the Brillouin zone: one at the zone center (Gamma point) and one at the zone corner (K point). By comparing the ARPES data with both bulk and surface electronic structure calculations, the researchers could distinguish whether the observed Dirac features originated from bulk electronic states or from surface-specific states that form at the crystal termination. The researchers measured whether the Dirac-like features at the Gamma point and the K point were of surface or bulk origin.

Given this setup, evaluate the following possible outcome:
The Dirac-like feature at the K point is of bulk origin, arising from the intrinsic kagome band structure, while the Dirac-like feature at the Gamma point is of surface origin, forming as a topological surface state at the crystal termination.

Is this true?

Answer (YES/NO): YES